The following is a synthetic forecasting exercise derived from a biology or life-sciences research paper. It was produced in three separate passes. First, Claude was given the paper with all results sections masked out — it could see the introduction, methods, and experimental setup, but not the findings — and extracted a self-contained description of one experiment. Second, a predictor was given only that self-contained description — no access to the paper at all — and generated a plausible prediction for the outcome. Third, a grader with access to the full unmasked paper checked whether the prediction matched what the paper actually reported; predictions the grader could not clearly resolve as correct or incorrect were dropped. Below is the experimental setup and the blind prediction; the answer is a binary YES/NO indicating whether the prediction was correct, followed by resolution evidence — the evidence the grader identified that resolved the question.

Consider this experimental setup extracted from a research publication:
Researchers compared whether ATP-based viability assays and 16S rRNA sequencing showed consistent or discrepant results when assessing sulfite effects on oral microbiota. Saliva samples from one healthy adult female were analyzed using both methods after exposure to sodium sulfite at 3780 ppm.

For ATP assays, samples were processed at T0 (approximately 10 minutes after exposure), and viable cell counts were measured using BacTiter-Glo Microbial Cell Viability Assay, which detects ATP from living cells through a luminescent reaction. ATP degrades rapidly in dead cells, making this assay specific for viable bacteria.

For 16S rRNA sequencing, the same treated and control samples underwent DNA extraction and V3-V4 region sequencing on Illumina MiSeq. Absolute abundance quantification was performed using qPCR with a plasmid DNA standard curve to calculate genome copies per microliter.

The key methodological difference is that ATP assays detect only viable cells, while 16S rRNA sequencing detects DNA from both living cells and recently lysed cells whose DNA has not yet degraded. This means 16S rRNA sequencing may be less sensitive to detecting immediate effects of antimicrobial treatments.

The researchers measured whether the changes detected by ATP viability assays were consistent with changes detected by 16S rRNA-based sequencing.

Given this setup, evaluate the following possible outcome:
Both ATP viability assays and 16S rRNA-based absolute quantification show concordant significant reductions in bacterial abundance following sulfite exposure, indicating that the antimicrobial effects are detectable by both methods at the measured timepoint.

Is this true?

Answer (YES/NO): NO